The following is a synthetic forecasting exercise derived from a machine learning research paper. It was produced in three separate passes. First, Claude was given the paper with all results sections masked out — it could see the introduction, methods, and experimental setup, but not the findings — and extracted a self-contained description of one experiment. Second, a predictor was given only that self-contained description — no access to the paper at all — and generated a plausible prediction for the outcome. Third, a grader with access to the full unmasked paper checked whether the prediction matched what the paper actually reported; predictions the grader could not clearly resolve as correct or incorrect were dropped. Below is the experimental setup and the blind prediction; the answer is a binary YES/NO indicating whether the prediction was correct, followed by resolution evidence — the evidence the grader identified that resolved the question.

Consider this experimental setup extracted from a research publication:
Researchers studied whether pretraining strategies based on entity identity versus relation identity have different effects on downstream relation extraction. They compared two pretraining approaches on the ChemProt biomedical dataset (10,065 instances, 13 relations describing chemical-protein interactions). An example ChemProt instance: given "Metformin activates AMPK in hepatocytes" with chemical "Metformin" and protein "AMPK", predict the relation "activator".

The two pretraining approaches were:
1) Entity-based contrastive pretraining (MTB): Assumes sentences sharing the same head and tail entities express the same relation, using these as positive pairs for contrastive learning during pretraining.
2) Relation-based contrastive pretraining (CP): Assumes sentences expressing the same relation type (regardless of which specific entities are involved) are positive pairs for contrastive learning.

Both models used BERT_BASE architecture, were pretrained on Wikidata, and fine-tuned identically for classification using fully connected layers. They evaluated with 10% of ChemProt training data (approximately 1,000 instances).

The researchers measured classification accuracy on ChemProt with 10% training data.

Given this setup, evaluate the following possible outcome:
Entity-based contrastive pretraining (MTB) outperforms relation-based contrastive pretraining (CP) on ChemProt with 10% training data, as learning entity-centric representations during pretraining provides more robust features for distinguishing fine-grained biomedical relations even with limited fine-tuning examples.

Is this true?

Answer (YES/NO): NO